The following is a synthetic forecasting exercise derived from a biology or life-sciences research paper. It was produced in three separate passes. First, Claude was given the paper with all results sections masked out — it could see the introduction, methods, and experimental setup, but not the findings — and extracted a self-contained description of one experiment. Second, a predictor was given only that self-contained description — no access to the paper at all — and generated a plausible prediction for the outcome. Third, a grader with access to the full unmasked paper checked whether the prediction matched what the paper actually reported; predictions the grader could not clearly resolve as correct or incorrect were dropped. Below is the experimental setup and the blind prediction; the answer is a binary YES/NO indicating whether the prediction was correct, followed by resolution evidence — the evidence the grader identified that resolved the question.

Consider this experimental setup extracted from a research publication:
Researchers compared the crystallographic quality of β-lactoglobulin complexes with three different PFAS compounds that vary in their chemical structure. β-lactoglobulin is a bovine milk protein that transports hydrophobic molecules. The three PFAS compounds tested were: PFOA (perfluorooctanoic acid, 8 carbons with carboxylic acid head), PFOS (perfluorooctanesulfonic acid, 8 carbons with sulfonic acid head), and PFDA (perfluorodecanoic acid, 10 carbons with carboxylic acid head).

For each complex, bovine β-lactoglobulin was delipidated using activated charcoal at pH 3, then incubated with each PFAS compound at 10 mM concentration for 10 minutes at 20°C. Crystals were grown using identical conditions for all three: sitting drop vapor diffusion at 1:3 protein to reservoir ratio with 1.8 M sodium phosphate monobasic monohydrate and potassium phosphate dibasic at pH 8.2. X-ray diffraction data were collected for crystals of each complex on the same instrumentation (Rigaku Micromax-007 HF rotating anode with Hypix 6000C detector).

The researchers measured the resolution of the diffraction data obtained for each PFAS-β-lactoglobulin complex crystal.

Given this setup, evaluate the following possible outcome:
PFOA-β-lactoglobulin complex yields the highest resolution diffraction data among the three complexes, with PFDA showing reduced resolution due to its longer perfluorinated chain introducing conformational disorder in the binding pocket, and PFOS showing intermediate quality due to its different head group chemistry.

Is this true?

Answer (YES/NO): NO